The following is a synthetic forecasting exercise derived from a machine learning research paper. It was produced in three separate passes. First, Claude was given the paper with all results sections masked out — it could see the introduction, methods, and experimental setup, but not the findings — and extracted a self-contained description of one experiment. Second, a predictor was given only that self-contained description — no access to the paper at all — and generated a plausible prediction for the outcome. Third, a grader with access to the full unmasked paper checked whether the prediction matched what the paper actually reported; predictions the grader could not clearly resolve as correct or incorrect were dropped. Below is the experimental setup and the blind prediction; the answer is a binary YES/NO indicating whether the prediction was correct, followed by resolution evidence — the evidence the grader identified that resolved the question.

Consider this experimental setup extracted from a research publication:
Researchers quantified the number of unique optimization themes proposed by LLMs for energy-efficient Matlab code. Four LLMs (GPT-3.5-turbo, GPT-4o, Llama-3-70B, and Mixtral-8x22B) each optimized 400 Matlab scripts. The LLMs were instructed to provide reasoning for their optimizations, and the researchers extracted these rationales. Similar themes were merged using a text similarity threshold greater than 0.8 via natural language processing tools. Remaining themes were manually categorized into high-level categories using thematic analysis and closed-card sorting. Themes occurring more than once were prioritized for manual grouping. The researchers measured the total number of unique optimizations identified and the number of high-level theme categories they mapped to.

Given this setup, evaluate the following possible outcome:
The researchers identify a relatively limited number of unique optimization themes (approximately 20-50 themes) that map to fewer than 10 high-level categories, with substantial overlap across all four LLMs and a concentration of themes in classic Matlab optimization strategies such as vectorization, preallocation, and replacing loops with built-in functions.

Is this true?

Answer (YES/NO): NO